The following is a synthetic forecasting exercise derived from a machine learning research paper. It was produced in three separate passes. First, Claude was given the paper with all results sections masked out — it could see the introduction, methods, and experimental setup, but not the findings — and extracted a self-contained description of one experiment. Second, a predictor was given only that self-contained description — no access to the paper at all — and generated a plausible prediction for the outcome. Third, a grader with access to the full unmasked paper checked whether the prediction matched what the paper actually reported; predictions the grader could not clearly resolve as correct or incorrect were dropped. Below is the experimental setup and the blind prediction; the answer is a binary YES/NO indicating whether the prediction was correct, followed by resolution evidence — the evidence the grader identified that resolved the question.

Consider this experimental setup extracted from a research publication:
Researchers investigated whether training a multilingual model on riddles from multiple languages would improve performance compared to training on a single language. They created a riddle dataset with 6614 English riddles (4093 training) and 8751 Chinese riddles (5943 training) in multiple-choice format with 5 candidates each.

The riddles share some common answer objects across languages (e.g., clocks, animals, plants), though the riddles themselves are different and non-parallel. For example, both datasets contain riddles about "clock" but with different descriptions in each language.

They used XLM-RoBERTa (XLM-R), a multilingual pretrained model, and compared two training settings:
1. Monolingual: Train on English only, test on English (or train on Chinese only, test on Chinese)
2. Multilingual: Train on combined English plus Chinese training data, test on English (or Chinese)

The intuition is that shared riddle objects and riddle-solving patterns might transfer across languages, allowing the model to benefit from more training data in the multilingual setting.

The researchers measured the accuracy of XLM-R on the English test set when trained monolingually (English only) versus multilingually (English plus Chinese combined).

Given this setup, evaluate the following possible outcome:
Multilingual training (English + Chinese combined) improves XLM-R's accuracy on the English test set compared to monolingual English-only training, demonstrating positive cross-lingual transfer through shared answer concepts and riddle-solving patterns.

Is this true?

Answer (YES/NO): YES